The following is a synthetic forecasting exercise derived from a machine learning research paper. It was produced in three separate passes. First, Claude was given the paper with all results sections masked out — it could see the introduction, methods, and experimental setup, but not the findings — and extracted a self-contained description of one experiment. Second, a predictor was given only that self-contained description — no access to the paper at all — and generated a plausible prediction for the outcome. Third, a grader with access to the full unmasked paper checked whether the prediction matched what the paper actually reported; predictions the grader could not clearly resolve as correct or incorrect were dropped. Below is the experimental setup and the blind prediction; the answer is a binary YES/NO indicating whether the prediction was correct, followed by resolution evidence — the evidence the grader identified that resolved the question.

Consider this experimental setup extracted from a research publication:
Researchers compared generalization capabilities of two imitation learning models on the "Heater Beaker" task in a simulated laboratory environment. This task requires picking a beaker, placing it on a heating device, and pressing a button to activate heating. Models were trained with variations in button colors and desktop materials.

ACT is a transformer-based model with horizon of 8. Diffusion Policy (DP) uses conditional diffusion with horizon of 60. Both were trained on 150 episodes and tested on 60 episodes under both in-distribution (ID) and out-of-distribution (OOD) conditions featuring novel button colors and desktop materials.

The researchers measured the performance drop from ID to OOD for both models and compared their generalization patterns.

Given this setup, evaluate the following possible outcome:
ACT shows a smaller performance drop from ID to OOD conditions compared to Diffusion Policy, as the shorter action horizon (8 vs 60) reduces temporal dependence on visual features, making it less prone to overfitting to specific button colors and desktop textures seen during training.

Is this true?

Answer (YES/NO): YES